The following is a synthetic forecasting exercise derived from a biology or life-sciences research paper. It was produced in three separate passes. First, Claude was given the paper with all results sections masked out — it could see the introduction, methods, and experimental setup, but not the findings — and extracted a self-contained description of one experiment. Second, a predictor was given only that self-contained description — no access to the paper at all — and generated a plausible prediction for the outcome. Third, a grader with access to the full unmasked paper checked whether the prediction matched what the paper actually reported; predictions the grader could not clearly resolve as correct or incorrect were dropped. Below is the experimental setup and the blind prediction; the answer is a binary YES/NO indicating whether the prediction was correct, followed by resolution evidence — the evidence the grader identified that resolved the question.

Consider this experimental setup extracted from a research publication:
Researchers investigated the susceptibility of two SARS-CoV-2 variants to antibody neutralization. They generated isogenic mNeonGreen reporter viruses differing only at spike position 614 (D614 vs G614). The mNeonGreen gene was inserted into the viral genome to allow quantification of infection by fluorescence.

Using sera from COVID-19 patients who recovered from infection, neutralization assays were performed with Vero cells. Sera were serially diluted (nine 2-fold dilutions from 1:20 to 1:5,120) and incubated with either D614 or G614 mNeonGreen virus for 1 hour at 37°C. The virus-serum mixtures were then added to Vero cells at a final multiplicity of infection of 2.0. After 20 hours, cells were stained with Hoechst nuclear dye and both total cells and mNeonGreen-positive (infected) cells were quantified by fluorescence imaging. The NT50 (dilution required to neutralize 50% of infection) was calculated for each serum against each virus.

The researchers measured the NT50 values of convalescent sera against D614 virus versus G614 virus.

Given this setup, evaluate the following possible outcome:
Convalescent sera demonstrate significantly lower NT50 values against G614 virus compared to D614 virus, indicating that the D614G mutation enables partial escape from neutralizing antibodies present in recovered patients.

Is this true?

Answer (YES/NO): NO